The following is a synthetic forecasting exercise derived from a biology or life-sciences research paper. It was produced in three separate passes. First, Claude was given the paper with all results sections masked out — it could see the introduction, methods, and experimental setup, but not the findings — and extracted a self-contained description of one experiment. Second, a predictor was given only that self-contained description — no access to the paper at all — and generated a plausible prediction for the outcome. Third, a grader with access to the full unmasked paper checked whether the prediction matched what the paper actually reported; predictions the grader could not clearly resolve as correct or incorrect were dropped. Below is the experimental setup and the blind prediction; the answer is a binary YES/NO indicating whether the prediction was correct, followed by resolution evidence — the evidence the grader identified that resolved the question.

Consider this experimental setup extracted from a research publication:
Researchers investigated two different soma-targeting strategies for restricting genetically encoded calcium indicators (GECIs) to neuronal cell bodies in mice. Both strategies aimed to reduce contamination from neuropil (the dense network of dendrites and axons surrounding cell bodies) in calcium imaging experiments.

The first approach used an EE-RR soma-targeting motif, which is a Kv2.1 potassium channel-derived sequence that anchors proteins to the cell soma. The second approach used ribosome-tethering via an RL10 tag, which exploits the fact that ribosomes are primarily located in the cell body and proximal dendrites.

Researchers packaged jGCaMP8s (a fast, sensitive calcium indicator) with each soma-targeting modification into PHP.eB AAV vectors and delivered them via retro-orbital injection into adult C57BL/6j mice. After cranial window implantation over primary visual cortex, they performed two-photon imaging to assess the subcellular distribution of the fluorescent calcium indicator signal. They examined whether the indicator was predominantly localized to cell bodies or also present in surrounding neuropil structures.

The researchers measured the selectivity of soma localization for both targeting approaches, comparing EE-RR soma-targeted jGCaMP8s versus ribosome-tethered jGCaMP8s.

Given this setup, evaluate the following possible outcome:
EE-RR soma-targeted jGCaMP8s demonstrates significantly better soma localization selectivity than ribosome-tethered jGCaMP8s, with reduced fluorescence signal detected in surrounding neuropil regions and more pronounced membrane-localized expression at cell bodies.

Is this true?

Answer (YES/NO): NO